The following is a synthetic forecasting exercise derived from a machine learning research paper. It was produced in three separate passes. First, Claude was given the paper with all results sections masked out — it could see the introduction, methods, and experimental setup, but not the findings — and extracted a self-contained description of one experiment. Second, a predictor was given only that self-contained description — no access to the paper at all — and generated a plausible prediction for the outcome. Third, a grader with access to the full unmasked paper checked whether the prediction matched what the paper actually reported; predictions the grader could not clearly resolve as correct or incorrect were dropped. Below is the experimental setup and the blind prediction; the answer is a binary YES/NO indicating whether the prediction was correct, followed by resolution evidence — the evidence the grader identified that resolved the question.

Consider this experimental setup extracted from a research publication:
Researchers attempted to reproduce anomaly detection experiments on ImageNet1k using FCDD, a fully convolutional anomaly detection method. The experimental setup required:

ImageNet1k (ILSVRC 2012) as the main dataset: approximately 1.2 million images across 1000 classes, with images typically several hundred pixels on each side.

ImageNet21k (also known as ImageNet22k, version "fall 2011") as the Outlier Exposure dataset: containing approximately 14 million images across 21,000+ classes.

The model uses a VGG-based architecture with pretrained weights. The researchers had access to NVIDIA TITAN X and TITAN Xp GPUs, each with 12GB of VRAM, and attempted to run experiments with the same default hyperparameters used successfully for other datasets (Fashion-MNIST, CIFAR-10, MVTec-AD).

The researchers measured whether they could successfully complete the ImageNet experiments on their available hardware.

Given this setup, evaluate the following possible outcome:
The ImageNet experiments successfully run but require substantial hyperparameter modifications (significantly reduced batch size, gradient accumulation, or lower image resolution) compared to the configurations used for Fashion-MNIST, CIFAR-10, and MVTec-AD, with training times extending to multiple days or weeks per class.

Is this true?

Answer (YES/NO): NO